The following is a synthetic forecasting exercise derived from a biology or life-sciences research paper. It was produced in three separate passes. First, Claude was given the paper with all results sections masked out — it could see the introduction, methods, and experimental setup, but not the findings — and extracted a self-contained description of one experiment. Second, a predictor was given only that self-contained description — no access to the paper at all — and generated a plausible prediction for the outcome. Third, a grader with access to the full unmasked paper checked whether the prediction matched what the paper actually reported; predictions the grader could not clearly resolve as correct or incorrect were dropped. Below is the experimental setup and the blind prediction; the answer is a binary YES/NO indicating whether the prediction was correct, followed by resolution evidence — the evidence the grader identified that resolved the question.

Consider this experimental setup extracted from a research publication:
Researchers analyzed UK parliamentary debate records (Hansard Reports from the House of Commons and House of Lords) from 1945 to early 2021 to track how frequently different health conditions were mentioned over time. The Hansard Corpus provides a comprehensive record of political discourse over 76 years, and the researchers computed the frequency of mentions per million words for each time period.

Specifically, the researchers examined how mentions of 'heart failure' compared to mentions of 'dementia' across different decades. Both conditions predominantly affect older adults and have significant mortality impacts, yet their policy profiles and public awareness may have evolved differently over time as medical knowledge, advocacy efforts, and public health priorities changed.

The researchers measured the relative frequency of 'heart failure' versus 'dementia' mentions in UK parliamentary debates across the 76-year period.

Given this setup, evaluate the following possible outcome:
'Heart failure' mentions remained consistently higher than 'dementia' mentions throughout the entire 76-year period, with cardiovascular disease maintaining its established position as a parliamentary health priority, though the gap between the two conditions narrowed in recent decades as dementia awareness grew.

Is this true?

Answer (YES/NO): NO